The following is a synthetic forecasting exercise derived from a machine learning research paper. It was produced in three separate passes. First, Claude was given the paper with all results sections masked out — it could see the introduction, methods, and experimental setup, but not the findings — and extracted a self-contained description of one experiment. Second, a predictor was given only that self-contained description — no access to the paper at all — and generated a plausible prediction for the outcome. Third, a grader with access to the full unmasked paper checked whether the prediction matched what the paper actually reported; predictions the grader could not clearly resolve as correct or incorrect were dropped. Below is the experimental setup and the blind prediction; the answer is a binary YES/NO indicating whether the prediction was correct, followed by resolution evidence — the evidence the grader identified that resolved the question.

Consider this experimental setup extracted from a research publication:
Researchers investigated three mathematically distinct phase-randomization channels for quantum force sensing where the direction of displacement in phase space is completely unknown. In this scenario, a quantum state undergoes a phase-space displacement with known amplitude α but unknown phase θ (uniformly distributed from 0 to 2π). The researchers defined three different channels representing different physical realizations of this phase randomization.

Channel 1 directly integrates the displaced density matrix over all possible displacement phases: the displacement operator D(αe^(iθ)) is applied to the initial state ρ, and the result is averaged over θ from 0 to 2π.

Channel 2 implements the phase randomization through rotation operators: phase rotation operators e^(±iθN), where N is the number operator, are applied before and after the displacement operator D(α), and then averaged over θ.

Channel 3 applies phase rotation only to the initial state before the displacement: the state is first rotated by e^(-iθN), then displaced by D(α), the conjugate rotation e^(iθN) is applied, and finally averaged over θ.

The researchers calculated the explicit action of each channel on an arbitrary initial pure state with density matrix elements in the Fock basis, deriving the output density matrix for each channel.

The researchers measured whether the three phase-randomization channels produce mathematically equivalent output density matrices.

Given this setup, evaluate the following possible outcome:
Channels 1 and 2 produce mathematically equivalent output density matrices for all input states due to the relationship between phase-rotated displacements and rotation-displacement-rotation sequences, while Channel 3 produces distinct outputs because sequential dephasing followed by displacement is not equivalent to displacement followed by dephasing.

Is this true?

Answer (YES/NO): YES